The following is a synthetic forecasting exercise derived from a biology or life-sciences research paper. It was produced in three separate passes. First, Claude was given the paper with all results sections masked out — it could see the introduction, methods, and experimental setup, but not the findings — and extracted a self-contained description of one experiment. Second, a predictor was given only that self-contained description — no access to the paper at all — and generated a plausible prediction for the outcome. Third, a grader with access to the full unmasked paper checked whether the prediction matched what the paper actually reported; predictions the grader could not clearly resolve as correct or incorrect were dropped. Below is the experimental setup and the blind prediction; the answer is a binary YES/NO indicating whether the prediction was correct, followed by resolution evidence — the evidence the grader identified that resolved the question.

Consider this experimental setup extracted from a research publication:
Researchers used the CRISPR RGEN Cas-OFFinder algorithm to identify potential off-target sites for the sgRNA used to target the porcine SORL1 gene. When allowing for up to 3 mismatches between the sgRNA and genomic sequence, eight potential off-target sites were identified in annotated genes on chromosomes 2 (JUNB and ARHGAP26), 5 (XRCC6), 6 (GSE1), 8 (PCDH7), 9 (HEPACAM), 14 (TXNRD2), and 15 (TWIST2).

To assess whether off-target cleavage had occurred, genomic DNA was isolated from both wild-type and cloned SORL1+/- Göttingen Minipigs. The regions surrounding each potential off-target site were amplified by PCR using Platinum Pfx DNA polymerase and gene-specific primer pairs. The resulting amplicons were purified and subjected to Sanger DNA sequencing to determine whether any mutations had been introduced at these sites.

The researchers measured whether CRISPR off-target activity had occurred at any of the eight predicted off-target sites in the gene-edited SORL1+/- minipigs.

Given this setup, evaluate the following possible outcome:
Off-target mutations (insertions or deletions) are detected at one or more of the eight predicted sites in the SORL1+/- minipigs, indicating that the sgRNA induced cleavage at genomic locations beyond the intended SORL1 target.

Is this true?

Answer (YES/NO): NO